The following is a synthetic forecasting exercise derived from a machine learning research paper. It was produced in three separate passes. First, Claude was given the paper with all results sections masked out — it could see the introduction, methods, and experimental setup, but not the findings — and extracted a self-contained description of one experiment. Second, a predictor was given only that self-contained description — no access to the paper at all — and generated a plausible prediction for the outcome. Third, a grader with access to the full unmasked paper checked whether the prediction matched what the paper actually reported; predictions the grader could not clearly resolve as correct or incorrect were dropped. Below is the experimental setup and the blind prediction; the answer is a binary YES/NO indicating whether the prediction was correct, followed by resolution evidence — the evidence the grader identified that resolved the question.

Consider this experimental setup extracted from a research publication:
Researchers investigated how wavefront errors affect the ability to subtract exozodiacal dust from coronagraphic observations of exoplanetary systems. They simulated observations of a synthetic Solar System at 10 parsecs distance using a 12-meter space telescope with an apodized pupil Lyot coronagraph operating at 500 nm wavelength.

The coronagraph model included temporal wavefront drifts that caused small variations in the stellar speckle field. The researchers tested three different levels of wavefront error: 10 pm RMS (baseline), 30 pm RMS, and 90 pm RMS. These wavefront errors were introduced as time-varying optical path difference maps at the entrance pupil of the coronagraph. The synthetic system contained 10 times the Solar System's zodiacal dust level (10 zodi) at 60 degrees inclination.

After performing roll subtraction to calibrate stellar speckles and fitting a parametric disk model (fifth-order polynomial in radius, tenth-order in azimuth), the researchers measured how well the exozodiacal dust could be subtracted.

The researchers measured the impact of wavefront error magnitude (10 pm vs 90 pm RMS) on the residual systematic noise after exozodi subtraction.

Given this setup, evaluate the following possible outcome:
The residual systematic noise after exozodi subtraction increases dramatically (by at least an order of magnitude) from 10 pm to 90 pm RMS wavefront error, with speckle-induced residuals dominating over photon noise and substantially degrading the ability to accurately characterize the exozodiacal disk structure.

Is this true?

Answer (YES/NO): NO